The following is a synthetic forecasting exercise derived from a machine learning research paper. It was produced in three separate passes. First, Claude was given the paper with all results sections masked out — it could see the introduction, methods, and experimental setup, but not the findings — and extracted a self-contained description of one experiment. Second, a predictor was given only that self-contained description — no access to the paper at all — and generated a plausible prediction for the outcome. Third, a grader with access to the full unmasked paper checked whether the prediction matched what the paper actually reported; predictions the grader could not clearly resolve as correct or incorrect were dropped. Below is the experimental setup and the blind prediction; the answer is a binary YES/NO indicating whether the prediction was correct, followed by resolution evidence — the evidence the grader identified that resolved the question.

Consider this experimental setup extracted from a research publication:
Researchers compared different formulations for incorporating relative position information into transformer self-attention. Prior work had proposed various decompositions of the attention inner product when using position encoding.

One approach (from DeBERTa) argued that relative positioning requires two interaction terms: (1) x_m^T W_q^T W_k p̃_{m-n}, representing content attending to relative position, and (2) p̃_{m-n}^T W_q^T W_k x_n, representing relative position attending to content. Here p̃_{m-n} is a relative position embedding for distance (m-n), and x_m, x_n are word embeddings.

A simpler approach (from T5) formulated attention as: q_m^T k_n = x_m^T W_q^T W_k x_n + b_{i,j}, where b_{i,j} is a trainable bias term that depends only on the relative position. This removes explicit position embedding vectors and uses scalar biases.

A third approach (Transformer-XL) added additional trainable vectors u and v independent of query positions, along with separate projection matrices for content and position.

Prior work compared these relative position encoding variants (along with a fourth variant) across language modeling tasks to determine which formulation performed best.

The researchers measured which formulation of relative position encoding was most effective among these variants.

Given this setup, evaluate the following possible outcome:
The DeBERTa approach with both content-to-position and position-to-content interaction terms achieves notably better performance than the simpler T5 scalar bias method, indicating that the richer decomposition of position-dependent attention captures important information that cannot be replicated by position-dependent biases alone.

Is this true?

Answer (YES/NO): YES